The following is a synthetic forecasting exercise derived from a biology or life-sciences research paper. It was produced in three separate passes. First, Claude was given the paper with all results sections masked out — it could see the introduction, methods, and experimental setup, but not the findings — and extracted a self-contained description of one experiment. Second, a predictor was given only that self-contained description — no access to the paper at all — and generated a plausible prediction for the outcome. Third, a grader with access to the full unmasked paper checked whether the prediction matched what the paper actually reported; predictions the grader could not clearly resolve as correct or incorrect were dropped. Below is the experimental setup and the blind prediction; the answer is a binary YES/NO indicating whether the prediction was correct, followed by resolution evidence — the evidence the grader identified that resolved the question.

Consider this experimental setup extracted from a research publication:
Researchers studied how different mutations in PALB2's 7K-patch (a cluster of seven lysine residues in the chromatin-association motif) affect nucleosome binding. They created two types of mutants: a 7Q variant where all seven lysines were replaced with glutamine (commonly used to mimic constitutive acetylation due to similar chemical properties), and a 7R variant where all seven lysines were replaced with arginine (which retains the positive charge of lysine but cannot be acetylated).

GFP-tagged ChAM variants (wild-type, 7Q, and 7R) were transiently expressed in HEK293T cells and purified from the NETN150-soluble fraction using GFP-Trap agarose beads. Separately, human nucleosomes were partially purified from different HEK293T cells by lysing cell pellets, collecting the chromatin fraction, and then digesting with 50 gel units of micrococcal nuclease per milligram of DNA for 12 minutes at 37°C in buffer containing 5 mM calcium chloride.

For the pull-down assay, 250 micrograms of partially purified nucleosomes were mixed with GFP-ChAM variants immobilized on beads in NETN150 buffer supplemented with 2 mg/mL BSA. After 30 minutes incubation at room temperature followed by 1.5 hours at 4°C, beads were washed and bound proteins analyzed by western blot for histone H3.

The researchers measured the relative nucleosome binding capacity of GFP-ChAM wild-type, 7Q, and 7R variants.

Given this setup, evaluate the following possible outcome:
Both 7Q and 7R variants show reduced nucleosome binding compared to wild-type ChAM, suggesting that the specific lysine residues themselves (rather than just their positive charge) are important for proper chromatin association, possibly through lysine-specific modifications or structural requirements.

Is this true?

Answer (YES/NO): NO